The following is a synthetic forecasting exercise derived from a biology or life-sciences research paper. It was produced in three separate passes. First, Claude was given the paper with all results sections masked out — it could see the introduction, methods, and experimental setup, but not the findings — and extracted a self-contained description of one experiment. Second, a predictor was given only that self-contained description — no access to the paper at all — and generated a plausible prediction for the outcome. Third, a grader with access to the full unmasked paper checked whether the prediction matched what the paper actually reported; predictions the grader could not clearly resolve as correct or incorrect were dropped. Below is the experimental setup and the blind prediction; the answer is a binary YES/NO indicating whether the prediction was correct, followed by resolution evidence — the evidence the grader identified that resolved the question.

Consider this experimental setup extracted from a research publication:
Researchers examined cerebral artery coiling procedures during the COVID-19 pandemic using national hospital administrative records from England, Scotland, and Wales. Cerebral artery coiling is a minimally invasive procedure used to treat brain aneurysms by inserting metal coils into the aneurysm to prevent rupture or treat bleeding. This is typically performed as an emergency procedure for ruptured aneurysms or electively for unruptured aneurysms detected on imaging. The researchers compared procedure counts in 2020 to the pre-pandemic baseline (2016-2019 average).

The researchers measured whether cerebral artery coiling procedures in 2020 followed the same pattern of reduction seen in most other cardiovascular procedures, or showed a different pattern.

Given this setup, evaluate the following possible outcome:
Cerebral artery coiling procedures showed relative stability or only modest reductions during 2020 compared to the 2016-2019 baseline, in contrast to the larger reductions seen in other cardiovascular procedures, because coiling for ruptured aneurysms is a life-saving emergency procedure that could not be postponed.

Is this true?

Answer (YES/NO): YES